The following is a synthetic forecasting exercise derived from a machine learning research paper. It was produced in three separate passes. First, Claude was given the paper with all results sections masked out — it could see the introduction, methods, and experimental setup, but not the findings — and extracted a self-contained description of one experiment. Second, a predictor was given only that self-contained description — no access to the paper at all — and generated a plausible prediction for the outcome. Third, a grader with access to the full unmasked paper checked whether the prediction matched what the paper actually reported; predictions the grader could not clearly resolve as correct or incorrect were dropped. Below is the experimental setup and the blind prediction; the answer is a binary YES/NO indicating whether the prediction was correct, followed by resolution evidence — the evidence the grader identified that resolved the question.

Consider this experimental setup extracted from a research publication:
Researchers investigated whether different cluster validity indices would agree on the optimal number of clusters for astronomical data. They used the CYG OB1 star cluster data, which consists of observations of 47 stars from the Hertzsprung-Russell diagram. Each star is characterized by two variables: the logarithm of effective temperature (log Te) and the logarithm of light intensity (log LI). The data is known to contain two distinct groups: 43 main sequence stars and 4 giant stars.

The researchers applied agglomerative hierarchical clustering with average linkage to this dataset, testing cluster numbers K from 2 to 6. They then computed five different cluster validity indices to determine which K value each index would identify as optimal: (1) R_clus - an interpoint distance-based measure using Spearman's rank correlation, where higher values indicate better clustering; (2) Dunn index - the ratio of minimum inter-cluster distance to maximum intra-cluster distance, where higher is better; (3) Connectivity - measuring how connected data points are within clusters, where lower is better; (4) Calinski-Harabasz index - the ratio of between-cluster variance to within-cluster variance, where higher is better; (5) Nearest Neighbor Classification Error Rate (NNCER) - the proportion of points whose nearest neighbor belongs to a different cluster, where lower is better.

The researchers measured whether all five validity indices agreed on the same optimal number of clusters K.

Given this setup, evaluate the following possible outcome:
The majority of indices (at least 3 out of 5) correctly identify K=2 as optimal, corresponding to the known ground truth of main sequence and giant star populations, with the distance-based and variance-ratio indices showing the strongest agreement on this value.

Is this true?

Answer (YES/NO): YES